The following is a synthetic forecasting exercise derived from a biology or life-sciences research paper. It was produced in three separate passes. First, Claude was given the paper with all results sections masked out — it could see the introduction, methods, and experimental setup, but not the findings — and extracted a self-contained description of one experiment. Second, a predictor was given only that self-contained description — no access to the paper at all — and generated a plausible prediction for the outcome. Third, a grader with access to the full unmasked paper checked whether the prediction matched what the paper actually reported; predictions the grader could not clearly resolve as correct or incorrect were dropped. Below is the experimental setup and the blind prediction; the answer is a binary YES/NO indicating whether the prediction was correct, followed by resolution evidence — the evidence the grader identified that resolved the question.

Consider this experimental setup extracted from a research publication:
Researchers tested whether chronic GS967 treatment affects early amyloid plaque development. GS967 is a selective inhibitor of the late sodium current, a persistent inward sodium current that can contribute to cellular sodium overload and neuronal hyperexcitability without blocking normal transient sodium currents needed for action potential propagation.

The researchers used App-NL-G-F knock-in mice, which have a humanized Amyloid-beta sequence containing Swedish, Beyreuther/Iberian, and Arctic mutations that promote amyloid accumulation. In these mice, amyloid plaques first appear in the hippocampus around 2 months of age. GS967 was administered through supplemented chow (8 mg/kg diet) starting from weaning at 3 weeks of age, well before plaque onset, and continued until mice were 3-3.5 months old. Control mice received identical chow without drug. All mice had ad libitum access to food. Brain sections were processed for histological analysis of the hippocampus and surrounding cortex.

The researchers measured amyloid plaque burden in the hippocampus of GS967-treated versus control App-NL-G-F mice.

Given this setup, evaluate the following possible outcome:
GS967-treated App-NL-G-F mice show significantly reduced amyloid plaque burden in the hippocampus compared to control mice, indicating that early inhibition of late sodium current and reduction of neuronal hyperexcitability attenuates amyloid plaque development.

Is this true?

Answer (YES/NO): NO